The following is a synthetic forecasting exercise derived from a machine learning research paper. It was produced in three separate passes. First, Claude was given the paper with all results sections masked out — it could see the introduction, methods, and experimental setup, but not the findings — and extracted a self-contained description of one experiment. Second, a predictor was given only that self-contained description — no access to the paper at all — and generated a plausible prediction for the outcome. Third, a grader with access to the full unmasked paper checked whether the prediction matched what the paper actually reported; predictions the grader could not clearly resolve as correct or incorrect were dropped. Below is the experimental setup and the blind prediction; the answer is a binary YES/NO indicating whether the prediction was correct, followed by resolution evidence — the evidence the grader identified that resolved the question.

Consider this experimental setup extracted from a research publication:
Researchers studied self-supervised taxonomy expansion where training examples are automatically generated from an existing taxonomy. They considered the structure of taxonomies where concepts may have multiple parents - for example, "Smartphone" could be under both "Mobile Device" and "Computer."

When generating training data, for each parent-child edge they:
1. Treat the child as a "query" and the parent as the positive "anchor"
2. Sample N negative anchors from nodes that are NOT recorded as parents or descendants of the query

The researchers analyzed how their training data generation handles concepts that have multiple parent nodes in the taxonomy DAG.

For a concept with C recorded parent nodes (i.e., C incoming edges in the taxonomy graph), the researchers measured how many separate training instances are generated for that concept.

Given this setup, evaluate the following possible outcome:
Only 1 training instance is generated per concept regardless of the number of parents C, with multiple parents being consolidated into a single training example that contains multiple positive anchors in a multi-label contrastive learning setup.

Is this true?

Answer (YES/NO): NO